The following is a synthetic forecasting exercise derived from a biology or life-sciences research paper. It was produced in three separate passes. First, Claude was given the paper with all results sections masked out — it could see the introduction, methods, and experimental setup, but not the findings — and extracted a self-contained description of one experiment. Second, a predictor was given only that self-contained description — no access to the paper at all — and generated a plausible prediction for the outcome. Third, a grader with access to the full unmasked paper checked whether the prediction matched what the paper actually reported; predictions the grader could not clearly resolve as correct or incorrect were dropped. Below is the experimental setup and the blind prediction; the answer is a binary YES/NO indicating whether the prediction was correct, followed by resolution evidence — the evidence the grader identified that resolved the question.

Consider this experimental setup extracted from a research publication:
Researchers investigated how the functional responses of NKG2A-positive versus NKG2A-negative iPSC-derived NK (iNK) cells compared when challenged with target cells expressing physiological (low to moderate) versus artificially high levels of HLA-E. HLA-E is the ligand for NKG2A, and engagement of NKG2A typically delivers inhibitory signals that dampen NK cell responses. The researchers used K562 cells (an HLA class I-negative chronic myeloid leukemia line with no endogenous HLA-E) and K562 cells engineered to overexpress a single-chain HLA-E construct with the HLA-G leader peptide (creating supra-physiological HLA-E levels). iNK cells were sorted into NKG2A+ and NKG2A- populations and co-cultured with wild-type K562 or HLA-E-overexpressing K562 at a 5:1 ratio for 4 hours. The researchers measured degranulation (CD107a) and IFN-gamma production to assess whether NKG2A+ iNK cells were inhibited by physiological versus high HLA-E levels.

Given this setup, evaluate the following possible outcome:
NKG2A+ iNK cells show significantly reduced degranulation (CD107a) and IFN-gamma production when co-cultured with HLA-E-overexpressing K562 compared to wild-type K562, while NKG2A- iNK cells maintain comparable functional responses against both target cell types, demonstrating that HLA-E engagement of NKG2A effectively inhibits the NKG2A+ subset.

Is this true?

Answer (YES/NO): YES